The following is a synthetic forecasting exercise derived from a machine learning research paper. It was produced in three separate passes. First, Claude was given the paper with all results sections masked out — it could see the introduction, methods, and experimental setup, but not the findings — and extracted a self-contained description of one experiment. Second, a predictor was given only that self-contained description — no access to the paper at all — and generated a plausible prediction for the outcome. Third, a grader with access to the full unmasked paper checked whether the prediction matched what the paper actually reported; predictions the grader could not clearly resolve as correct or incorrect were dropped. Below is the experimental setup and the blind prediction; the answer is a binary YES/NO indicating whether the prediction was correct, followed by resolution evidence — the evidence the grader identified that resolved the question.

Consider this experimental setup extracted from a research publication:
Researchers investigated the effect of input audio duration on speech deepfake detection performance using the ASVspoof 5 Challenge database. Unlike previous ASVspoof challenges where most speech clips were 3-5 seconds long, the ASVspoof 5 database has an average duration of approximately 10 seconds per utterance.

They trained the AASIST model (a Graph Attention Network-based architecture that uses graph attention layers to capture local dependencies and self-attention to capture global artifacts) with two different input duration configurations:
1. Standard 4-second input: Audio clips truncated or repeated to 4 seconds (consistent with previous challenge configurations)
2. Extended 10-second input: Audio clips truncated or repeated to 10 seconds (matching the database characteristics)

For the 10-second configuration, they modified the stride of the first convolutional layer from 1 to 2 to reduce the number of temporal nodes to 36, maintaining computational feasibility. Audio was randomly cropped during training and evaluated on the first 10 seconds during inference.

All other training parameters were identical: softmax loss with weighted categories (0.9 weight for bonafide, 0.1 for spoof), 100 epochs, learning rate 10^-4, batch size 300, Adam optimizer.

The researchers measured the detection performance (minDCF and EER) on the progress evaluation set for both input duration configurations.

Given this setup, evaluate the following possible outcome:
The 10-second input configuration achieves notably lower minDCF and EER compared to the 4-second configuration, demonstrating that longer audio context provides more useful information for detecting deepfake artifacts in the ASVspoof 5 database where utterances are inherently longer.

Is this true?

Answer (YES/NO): YES